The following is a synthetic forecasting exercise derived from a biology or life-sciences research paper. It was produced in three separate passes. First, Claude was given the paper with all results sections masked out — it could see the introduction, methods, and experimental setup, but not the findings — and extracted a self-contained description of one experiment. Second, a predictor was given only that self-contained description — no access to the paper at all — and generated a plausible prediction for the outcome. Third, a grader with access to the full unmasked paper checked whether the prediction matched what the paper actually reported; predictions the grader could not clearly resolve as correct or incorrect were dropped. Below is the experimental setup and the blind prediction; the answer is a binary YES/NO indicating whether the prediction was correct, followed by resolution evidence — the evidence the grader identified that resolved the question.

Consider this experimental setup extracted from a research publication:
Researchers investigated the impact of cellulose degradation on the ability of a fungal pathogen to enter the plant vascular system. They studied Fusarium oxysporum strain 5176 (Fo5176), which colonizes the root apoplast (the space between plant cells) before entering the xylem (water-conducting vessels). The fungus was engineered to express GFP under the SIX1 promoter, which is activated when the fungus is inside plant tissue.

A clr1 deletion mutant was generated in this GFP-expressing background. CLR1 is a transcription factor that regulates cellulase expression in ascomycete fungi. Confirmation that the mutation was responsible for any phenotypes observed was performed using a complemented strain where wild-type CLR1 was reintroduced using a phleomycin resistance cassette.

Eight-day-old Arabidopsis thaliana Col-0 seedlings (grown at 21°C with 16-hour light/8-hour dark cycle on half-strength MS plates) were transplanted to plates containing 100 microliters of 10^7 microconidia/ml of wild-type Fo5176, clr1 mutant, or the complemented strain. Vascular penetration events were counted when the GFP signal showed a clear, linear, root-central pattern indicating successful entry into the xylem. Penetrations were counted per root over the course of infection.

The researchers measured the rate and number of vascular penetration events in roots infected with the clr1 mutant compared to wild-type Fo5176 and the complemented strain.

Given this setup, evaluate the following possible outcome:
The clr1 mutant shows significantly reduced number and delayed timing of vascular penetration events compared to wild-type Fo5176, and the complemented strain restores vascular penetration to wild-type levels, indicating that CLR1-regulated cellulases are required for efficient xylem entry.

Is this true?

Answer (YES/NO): NO